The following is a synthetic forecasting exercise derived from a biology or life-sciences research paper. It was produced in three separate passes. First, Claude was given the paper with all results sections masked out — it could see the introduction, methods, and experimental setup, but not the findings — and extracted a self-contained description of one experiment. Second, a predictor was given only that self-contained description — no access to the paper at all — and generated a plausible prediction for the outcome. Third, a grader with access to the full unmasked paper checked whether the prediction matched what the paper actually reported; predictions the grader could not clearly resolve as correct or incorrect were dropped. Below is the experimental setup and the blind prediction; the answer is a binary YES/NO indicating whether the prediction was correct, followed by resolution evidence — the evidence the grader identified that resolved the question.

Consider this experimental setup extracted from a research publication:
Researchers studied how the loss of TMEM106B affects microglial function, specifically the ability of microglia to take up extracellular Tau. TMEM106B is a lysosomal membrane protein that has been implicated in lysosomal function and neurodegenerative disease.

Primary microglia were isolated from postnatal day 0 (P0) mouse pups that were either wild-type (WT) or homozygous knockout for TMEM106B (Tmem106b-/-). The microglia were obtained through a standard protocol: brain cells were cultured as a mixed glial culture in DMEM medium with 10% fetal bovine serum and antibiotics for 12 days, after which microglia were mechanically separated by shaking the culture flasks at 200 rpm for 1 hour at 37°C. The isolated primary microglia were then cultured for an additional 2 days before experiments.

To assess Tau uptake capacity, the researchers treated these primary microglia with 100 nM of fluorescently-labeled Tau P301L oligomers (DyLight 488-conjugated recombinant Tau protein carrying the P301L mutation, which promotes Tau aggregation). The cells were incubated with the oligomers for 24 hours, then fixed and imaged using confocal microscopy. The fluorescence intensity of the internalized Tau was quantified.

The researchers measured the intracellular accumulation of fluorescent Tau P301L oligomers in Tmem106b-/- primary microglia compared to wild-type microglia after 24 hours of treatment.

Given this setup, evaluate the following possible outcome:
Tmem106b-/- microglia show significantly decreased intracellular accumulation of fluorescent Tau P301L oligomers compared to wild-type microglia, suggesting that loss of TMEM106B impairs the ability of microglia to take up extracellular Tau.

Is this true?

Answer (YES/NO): NO